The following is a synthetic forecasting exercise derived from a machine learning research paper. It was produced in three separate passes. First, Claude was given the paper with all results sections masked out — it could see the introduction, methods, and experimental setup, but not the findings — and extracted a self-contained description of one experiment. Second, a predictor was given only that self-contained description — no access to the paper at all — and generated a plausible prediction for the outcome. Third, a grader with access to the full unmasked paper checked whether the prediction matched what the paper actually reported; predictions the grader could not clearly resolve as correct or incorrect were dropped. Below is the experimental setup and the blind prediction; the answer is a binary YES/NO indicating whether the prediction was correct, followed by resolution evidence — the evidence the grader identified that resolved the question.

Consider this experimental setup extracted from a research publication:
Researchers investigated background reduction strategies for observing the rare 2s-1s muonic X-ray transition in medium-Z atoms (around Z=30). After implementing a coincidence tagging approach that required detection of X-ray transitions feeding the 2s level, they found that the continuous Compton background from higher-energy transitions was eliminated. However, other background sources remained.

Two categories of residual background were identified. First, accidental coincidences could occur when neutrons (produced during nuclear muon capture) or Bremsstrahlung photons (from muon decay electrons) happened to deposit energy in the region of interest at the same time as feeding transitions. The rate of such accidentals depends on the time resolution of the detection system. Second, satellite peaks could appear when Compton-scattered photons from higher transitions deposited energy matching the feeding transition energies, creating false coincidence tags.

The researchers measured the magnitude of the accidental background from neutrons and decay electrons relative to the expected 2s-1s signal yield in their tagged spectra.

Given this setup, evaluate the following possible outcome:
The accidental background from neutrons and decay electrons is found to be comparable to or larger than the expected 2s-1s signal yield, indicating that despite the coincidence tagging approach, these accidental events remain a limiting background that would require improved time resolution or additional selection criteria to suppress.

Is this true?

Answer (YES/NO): YES